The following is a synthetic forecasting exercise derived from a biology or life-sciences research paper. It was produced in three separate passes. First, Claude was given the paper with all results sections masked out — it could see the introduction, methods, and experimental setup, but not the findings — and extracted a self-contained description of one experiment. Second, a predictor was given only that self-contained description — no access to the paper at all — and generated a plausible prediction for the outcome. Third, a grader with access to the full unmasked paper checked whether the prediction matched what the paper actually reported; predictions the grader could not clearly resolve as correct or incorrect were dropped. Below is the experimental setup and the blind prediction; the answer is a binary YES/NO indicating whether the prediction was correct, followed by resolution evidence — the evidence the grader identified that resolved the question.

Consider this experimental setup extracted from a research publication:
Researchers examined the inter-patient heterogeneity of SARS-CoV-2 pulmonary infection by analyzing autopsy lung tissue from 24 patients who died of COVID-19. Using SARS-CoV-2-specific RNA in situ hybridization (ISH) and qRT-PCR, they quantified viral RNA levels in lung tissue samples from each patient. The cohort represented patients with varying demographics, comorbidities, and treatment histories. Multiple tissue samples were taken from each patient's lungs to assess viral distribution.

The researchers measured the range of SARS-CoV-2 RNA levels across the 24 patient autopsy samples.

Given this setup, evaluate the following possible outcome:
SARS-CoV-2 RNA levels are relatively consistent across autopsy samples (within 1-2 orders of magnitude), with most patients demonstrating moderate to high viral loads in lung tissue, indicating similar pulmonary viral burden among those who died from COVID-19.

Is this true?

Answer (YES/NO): NO